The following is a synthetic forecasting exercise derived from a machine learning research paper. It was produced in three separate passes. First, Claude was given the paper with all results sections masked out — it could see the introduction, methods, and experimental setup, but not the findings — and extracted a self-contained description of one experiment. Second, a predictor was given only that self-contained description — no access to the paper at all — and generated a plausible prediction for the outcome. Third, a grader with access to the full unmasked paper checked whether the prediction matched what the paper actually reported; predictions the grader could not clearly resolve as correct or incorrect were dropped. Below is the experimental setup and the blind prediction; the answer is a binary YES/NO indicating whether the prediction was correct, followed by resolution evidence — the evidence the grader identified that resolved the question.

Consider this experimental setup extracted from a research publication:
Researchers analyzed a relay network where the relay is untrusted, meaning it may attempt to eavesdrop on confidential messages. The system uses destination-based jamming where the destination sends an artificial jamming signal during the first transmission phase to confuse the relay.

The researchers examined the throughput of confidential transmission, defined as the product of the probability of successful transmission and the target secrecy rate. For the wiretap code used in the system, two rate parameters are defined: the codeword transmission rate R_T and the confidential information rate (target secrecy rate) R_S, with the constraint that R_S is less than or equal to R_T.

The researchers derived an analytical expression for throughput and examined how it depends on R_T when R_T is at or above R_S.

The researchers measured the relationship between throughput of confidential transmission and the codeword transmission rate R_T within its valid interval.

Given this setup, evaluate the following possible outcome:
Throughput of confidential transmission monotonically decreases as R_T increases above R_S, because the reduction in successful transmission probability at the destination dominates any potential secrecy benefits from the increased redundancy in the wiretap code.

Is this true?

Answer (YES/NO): YES